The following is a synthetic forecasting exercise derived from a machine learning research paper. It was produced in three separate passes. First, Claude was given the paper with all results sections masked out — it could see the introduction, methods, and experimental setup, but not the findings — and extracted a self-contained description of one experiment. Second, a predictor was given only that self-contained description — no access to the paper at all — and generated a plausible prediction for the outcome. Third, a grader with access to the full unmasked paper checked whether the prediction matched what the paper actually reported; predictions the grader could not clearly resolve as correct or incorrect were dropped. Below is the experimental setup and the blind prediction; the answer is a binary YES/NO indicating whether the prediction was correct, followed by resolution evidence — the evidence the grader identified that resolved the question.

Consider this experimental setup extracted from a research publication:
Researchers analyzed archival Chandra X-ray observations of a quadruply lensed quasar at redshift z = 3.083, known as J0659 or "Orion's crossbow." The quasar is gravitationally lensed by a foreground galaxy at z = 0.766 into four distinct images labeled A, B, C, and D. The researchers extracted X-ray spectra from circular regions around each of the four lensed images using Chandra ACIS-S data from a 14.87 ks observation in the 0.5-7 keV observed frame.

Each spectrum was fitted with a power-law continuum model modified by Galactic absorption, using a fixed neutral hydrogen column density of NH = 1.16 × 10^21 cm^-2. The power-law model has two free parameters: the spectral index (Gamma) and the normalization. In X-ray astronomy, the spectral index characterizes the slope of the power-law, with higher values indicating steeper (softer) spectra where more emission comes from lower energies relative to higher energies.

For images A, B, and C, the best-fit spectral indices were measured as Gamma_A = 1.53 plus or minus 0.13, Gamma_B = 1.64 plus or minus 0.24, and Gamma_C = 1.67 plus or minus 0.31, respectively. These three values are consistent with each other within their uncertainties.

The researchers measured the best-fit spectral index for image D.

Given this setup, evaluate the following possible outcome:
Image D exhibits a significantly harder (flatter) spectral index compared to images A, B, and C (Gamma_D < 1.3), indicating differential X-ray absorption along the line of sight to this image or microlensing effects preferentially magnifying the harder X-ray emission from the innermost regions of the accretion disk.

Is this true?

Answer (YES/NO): NO